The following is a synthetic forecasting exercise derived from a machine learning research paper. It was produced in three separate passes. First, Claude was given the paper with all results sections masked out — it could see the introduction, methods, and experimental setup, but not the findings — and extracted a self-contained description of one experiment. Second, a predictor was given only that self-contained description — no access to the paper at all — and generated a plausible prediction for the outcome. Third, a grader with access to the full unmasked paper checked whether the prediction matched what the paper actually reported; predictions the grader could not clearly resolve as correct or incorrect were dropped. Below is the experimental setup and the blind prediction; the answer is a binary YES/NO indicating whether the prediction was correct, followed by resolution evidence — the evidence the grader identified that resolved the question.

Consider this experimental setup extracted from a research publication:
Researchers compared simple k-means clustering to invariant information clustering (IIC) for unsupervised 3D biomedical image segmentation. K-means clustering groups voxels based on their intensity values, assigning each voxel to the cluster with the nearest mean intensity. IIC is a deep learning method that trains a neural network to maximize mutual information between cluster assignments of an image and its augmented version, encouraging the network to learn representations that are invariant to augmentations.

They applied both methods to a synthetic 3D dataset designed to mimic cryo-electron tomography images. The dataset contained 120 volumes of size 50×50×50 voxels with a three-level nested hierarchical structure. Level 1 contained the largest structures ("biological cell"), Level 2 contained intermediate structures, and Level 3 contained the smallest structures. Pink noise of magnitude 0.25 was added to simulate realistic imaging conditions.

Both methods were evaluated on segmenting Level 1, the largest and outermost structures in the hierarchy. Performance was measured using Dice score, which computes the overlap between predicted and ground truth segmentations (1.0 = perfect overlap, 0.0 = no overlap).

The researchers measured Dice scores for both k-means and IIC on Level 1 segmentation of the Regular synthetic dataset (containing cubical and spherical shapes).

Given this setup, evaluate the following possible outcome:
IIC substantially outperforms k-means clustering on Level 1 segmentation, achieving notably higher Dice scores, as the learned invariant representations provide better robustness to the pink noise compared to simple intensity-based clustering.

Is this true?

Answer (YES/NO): NO